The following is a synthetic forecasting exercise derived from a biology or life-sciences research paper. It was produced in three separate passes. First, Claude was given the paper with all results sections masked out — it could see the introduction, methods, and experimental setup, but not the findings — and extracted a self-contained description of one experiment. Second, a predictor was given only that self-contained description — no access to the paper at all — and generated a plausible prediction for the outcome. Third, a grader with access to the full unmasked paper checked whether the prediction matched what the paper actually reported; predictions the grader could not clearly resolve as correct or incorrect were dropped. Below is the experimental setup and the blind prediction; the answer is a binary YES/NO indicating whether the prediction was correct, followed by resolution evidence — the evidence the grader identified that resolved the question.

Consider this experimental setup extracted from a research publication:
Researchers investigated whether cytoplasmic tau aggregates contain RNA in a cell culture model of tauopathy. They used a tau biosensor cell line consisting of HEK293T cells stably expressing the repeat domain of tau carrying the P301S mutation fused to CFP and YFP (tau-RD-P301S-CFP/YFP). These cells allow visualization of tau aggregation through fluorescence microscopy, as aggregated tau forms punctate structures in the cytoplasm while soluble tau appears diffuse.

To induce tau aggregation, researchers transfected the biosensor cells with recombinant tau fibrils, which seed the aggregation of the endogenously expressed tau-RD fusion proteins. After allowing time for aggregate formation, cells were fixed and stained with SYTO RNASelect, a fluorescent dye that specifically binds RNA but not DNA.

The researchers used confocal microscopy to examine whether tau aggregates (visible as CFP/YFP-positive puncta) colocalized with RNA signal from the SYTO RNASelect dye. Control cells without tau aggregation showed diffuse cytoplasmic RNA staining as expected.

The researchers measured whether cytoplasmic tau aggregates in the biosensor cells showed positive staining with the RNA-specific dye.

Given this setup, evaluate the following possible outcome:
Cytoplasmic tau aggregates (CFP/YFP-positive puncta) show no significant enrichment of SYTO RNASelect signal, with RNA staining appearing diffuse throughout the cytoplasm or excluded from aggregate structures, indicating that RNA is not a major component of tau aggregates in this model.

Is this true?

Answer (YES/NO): NO